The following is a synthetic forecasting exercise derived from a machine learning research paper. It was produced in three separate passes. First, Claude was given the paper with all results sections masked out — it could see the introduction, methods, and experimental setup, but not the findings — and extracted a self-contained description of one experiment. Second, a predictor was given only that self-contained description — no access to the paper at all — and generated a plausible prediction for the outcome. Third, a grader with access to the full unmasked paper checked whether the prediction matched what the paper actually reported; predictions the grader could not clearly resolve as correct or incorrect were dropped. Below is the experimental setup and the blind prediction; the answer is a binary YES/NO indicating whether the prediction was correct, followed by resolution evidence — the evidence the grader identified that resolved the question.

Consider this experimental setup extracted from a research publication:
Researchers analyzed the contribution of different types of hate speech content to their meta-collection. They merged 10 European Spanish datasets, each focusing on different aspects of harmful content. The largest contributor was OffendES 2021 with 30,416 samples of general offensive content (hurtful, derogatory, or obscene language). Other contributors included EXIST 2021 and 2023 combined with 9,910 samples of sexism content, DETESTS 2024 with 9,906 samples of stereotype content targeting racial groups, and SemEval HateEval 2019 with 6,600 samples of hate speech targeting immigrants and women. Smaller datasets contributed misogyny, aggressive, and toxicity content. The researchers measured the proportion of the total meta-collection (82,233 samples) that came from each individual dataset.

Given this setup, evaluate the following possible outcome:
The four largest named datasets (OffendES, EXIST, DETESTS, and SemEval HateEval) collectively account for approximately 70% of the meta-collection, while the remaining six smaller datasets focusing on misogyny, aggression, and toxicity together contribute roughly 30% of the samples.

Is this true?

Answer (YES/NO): NO